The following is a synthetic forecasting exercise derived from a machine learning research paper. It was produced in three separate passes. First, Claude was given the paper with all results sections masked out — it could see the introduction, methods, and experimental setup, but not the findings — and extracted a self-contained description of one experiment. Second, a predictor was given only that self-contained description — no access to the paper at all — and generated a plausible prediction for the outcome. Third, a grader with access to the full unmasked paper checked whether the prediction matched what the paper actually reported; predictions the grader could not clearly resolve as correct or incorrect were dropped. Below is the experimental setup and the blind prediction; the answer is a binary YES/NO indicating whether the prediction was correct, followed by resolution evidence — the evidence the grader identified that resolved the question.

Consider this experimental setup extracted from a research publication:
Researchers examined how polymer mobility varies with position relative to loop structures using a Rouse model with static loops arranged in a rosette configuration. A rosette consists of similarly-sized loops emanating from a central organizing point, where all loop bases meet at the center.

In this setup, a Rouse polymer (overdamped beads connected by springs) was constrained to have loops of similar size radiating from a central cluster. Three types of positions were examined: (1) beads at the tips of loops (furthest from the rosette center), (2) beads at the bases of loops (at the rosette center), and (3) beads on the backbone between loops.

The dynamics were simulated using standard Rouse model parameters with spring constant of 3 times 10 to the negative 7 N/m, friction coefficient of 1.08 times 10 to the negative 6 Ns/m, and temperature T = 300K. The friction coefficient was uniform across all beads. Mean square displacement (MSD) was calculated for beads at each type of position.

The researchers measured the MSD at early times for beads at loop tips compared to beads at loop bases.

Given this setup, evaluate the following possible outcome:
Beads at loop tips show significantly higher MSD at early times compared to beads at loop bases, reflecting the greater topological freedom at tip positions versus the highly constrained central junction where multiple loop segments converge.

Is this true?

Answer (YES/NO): YES